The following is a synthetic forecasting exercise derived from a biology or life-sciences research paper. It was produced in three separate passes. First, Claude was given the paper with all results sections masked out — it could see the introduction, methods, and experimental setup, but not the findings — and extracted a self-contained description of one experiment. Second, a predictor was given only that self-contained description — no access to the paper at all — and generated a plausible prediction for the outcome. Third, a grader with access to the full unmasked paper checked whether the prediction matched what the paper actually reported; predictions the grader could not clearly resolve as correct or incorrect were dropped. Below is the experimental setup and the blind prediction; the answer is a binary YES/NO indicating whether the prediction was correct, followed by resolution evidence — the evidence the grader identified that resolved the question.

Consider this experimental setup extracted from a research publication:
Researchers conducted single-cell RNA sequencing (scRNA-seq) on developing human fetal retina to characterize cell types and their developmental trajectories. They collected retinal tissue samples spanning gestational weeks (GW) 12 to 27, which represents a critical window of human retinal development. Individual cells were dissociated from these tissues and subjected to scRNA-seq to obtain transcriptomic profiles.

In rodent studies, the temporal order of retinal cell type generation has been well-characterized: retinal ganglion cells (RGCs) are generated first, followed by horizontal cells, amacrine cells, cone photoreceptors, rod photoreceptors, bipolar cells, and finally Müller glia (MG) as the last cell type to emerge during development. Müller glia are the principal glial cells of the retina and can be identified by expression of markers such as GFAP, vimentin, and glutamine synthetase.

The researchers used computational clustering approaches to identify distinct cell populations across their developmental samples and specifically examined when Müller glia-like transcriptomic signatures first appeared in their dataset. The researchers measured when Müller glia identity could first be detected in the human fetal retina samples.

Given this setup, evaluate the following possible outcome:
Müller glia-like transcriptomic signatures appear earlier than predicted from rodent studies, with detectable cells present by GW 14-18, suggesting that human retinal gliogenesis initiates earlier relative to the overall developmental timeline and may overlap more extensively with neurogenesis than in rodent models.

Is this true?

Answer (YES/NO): NO